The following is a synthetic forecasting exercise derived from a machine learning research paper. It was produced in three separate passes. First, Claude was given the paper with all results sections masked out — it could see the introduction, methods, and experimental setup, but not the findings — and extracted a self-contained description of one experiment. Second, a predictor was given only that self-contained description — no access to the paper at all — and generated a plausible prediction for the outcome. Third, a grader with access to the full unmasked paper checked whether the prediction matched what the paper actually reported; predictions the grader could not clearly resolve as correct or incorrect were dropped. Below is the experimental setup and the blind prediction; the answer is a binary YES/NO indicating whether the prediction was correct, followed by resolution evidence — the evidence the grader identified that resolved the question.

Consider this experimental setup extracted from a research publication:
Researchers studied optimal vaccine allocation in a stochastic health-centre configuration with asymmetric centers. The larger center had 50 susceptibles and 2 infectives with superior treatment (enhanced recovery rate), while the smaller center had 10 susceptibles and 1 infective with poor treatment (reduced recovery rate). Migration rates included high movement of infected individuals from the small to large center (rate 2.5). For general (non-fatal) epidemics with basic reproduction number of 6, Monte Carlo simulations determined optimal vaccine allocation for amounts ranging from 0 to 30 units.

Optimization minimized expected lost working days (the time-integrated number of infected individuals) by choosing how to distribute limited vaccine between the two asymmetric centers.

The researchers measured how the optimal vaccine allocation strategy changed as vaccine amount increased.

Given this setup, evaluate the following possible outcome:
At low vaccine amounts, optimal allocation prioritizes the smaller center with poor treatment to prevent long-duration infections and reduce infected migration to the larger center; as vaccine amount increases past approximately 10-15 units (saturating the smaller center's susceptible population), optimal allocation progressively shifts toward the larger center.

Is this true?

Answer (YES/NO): YES